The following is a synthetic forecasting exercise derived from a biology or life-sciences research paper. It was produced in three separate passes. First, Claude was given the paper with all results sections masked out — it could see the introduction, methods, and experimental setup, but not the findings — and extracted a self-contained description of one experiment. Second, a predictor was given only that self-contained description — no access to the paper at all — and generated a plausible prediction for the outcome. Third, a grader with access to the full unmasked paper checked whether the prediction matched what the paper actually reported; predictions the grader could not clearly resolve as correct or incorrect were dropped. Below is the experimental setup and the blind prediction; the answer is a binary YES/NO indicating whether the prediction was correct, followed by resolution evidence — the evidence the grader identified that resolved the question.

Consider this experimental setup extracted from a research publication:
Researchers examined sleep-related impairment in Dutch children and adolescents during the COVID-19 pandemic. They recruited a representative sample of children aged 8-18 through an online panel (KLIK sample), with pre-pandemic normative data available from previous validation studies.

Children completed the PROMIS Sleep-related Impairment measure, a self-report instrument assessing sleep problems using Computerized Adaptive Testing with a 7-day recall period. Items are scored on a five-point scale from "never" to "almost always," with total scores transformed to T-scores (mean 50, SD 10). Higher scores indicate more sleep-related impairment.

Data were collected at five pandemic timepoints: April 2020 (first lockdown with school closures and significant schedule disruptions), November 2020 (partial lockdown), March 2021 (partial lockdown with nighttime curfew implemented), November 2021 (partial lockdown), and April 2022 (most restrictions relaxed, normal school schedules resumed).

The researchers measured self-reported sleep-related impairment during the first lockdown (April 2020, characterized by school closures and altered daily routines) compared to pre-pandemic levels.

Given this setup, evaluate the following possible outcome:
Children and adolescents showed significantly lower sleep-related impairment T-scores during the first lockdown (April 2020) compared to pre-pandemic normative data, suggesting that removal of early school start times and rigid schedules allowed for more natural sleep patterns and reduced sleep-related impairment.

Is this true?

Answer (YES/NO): NO